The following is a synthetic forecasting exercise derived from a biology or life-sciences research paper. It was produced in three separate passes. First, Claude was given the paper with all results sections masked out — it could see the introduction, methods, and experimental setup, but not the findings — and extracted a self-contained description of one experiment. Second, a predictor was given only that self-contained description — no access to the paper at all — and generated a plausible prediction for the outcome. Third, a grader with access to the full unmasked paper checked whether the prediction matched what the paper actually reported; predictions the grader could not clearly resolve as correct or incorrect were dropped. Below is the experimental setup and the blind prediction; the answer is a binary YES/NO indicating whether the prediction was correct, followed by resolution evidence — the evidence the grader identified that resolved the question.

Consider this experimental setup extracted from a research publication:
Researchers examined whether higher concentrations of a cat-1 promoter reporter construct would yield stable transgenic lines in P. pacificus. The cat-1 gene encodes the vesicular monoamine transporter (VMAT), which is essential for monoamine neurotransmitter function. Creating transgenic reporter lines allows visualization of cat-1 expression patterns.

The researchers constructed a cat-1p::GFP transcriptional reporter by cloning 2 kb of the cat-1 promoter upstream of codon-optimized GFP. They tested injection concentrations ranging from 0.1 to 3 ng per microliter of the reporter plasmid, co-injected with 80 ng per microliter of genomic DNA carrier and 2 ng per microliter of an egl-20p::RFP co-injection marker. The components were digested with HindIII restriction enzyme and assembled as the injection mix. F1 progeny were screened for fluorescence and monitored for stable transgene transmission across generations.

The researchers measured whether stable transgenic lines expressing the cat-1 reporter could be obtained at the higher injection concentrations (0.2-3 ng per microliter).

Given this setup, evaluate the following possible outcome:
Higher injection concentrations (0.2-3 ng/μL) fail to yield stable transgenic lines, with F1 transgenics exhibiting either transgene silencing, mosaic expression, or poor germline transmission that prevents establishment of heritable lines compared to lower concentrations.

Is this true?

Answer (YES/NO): NO